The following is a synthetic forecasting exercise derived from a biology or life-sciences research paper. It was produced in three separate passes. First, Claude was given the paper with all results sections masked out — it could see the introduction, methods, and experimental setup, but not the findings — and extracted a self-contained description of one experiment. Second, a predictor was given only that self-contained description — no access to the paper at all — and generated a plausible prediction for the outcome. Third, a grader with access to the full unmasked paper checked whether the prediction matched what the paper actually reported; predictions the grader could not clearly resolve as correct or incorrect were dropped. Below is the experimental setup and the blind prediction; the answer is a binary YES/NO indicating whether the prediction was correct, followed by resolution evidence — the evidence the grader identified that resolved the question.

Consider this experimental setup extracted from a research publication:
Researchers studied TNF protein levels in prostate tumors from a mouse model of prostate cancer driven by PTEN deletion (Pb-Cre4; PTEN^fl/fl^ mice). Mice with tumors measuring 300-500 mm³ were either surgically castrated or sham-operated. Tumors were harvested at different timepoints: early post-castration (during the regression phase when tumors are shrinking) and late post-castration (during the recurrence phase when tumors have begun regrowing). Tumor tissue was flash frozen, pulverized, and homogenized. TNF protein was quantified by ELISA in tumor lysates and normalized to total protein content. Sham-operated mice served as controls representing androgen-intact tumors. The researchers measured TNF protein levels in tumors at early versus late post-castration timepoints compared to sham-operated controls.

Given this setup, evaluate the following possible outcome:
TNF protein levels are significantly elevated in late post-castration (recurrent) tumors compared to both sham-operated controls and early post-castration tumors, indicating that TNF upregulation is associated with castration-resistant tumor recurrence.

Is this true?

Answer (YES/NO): YES